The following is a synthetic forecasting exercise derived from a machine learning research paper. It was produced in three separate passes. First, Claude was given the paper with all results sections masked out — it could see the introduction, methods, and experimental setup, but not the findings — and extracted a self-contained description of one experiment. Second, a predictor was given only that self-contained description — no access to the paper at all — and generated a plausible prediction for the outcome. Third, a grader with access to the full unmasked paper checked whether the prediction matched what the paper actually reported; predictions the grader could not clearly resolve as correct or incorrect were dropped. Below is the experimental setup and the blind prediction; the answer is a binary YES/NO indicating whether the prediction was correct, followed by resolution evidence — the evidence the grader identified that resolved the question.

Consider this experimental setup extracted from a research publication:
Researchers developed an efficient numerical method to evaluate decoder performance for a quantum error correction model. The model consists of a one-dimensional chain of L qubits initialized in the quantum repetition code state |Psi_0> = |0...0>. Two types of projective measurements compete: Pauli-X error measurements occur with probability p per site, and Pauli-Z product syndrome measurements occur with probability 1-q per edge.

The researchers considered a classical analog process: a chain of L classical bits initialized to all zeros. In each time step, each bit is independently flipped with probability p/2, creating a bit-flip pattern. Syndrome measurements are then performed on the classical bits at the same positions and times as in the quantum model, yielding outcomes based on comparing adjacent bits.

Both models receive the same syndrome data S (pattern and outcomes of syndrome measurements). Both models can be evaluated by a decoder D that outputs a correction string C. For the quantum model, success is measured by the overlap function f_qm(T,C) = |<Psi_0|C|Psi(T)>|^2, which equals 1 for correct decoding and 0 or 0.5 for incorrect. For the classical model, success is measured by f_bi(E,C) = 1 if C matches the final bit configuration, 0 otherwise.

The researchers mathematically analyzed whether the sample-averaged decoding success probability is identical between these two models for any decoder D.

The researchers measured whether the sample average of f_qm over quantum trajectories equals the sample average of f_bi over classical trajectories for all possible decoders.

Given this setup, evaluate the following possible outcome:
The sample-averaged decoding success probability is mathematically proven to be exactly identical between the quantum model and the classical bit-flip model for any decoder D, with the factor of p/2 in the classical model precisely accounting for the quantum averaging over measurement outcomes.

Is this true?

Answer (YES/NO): YES